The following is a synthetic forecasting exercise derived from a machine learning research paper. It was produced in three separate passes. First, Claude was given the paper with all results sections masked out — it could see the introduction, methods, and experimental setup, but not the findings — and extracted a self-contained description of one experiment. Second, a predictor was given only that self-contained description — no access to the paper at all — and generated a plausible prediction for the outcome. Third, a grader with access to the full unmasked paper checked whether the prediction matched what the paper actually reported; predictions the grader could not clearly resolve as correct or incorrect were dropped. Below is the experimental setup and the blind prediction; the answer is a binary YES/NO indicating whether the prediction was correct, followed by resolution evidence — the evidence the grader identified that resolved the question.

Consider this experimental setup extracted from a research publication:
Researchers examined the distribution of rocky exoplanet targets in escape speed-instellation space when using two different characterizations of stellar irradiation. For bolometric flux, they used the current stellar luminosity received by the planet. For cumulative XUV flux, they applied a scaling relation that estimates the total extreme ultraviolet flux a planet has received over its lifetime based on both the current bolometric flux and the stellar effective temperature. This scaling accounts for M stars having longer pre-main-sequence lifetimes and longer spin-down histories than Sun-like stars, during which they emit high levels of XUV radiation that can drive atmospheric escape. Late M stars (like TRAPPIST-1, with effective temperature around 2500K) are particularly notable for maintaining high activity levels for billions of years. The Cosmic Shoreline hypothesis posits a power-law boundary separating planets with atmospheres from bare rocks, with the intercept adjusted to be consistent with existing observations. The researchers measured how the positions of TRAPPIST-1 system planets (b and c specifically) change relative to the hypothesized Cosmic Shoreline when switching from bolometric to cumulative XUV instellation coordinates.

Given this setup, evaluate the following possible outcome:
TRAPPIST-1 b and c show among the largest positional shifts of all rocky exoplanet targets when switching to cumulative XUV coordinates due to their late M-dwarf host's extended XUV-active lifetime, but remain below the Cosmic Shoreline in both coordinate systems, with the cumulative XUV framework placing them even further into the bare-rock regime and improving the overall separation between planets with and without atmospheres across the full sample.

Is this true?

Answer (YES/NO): NO